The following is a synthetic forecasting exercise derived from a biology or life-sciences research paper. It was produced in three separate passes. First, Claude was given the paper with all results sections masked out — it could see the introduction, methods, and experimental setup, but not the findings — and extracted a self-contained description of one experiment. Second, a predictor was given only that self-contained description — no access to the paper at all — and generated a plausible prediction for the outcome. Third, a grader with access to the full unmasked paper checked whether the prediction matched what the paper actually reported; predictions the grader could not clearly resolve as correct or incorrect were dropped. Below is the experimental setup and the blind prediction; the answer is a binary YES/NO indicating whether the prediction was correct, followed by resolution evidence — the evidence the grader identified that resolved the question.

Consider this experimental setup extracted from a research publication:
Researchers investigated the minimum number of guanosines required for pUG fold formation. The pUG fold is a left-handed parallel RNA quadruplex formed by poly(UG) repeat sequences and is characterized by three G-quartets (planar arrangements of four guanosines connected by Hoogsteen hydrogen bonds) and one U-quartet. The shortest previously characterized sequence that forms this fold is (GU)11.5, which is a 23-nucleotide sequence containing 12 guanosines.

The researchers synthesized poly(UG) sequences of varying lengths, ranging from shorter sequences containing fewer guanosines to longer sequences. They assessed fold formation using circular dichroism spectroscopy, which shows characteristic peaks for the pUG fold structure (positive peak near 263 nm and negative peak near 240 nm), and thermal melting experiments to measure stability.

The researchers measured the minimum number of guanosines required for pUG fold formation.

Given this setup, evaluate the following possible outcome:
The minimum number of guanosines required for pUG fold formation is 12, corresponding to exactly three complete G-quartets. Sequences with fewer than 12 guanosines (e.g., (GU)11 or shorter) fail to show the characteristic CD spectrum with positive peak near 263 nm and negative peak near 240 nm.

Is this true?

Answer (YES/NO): YES